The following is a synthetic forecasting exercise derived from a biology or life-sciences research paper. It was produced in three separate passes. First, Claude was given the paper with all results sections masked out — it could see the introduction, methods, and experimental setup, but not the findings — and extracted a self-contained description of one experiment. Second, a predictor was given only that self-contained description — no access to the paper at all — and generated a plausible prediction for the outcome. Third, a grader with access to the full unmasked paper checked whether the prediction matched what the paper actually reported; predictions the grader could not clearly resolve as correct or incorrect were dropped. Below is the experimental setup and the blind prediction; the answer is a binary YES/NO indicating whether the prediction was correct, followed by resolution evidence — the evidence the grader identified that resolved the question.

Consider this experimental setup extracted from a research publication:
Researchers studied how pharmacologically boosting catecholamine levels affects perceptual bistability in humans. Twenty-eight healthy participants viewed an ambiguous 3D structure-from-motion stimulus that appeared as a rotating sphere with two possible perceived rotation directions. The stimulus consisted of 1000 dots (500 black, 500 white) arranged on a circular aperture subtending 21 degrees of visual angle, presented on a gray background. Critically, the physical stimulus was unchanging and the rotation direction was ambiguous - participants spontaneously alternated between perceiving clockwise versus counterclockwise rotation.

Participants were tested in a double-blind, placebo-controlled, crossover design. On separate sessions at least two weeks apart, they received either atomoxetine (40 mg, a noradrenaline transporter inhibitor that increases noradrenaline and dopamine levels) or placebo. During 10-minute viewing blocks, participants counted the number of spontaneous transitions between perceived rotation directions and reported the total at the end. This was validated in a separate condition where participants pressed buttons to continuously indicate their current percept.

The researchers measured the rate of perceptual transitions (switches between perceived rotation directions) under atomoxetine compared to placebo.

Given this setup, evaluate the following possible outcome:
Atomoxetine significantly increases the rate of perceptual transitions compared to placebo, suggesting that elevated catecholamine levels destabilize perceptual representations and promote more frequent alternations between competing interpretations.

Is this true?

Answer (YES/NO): YES